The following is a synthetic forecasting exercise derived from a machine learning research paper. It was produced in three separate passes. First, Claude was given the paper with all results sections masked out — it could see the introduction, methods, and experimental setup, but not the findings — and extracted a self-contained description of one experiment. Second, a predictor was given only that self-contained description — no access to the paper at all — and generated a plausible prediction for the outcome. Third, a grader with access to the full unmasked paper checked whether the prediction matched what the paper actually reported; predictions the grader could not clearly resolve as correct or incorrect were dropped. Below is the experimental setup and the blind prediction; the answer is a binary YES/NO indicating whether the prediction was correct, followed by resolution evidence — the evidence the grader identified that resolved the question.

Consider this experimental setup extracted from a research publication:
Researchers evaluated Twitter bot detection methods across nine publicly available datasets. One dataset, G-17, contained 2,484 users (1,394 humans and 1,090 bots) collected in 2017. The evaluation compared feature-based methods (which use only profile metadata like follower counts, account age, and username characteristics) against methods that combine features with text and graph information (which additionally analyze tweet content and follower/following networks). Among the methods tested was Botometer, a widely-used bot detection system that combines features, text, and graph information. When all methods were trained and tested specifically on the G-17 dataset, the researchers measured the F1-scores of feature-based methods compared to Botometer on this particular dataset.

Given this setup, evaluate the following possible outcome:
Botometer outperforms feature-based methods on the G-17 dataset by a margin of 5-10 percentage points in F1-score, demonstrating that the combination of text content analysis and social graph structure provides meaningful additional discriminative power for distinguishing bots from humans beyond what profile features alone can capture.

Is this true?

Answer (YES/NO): NO